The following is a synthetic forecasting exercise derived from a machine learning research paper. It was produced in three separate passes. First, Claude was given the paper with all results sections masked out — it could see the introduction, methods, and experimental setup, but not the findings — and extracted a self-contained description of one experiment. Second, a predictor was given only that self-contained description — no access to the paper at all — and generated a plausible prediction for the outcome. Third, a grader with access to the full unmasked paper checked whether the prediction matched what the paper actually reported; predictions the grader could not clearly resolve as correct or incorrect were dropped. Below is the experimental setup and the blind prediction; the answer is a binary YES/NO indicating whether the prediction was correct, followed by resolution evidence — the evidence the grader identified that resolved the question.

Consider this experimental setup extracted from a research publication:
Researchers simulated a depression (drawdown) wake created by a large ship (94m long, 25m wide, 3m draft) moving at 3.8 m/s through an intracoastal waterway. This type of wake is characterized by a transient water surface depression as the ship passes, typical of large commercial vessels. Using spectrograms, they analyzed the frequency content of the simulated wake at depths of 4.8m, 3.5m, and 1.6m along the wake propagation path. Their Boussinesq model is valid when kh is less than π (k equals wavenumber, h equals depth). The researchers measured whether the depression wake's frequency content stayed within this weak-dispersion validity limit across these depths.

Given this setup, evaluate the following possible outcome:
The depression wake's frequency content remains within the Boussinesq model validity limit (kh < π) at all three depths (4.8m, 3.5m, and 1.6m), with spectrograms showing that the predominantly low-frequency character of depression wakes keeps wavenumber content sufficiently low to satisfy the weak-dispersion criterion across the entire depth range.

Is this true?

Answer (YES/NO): YES